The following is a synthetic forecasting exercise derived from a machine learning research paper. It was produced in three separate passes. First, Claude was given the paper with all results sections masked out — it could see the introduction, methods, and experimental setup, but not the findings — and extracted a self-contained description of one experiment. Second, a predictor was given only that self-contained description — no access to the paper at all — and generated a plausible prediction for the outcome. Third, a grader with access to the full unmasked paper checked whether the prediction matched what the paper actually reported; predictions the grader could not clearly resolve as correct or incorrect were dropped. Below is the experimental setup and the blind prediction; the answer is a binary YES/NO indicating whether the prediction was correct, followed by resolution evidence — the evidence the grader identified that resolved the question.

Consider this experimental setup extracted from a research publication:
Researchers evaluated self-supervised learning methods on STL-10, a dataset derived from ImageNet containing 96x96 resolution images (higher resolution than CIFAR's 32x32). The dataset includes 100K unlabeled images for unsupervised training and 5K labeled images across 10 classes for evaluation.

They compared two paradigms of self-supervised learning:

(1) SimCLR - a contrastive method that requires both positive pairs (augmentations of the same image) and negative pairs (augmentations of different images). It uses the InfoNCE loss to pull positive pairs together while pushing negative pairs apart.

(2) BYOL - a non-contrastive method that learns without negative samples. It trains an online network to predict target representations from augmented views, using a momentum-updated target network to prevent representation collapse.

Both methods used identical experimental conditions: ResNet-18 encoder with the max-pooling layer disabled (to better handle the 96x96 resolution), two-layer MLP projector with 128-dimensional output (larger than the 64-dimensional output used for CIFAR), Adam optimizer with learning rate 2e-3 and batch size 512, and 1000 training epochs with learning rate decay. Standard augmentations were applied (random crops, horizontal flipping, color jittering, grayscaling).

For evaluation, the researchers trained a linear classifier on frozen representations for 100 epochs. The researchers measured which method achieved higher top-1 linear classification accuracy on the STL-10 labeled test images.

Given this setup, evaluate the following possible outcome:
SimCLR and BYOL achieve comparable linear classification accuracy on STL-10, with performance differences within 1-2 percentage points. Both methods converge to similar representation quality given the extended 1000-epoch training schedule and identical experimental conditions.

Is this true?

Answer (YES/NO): YES